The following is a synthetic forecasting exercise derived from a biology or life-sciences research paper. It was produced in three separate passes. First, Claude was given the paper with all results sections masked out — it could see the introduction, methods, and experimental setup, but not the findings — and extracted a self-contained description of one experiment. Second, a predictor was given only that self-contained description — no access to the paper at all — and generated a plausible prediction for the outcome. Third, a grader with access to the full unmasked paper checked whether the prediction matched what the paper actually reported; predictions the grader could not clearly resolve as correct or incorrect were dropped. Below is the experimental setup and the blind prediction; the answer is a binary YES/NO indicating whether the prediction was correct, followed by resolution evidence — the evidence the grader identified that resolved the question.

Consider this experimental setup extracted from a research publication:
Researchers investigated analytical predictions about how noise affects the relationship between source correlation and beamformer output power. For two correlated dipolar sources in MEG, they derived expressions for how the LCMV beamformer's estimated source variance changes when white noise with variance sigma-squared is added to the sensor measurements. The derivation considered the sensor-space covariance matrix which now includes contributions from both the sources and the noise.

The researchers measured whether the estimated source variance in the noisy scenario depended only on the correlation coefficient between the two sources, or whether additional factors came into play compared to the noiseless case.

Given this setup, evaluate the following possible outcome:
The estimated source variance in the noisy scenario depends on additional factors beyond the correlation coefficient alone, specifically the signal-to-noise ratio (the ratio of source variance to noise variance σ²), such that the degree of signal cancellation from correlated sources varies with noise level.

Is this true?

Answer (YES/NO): YES